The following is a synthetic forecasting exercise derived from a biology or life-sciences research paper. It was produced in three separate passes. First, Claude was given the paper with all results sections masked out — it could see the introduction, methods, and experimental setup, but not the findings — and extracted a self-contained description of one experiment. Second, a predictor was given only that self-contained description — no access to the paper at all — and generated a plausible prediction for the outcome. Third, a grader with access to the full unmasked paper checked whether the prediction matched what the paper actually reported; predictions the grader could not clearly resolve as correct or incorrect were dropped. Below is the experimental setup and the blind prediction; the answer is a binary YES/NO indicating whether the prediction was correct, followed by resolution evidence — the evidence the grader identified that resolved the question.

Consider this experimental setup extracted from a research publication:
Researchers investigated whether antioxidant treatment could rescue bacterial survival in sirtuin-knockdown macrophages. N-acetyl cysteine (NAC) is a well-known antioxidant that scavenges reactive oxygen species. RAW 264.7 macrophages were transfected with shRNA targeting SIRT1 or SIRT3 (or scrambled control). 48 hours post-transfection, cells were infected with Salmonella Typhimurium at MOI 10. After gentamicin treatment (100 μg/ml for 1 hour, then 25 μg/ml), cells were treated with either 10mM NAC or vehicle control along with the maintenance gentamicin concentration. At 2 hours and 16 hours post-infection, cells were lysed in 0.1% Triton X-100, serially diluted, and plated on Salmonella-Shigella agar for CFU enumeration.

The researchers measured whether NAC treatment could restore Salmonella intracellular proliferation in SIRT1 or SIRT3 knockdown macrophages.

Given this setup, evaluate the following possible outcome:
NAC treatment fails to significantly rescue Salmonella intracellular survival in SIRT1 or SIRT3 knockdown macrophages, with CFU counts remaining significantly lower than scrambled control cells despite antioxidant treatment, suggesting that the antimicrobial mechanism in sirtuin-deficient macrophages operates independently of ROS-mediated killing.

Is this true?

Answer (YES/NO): NO